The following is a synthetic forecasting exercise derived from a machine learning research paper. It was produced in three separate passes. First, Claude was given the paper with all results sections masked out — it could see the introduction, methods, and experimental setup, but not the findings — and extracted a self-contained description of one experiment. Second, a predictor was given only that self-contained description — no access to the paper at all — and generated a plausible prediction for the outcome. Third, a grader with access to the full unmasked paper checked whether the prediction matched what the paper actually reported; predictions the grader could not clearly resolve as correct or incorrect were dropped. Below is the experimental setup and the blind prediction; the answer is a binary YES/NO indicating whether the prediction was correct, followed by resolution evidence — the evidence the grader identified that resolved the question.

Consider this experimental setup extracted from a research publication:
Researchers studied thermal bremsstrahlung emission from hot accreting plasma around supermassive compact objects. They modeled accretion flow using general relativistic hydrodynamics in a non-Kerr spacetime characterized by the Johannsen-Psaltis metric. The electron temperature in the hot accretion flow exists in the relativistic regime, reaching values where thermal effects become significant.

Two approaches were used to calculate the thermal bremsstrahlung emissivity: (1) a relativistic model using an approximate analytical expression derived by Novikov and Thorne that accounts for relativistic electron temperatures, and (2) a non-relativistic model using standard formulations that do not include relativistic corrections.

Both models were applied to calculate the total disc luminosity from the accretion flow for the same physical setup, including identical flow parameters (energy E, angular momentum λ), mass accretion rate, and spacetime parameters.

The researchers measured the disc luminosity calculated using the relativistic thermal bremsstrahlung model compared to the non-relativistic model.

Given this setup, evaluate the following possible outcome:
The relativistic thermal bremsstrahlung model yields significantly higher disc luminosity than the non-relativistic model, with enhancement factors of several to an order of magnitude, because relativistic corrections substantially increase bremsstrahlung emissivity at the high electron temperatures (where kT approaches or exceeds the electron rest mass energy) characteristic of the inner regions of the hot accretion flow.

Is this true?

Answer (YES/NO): NO